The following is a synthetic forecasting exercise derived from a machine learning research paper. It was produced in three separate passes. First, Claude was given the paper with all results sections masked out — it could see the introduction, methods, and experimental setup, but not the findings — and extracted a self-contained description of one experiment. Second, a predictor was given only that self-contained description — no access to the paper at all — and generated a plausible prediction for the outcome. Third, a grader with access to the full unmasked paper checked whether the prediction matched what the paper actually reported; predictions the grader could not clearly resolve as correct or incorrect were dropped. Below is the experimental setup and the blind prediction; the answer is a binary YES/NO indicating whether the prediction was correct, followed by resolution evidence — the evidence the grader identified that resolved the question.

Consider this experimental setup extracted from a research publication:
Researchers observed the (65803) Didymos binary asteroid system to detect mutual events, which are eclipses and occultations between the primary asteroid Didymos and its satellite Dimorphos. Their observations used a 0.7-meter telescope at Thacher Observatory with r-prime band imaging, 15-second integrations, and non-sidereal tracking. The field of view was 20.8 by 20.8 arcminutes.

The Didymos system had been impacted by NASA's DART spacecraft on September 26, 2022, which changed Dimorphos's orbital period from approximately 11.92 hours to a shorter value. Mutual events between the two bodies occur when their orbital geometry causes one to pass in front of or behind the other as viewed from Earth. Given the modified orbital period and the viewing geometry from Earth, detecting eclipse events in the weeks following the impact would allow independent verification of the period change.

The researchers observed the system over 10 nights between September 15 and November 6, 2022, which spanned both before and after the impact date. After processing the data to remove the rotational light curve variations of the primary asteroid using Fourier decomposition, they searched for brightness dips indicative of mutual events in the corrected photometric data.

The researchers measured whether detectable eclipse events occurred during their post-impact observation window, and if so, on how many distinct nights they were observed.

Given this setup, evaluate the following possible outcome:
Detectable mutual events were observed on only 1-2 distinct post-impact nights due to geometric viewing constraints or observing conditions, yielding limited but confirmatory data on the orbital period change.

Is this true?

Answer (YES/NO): NO